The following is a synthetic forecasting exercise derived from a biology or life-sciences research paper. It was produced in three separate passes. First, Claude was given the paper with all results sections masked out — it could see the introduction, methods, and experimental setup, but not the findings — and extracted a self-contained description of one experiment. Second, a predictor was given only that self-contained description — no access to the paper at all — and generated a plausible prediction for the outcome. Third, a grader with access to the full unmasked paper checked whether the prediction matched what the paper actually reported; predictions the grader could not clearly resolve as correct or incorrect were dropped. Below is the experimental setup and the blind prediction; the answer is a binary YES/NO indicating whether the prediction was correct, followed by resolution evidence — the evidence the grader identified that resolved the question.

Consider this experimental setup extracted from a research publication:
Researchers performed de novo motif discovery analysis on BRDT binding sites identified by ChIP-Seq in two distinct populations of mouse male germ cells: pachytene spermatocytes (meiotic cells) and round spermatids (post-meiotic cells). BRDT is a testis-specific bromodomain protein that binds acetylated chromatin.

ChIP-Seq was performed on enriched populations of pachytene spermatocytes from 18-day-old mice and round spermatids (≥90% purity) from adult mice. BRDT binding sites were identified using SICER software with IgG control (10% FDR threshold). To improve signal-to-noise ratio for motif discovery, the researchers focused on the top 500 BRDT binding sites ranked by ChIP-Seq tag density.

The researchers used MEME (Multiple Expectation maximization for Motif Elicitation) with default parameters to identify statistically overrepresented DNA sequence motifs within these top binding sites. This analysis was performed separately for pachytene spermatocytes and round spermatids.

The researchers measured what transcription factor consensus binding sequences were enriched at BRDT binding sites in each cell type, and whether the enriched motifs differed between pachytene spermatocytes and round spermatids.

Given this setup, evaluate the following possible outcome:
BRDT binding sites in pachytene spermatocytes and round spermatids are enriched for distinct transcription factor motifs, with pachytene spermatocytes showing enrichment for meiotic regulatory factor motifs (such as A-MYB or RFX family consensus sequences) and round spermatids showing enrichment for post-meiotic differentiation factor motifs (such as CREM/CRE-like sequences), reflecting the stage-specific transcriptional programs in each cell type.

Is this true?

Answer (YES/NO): YES